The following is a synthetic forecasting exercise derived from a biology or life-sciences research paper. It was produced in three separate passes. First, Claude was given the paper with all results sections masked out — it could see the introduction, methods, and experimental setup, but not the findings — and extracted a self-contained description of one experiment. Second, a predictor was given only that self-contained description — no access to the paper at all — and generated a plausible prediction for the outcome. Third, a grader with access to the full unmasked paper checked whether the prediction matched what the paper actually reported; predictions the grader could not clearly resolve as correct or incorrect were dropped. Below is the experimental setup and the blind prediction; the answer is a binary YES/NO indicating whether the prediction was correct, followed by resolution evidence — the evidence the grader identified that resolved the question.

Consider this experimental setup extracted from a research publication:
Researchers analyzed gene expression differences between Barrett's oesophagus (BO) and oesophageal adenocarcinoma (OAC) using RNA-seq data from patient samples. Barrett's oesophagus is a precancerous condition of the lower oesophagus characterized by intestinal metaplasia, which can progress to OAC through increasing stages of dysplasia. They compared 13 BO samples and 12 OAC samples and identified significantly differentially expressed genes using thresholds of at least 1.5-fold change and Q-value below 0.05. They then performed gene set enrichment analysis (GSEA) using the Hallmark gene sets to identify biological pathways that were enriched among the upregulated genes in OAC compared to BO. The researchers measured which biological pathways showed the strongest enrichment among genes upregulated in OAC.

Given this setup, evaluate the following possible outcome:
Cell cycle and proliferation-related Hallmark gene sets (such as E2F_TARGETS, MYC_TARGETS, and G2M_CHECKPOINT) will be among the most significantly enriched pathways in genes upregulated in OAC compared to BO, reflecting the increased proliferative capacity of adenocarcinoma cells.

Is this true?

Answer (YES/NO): YES